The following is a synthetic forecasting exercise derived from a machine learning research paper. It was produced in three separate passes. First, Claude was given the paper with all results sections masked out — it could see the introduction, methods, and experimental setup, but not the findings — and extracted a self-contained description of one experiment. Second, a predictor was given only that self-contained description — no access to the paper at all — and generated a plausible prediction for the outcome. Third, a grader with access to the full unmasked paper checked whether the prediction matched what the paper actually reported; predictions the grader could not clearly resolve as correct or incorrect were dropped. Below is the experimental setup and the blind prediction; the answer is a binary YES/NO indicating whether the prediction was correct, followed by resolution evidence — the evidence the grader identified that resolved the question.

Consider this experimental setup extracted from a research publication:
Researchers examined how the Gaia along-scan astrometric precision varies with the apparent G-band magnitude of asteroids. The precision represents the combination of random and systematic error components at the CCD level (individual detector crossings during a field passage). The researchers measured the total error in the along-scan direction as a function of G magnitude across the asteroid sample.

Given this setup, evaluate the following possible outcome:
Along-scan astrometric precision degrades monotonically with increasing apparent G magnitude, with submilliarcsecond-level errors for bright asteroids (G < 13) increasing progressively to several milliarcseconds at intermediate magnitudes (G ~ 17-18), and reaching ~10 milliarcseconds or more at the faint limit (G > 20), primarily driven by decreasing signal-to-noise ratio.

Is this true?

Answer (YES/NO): NO